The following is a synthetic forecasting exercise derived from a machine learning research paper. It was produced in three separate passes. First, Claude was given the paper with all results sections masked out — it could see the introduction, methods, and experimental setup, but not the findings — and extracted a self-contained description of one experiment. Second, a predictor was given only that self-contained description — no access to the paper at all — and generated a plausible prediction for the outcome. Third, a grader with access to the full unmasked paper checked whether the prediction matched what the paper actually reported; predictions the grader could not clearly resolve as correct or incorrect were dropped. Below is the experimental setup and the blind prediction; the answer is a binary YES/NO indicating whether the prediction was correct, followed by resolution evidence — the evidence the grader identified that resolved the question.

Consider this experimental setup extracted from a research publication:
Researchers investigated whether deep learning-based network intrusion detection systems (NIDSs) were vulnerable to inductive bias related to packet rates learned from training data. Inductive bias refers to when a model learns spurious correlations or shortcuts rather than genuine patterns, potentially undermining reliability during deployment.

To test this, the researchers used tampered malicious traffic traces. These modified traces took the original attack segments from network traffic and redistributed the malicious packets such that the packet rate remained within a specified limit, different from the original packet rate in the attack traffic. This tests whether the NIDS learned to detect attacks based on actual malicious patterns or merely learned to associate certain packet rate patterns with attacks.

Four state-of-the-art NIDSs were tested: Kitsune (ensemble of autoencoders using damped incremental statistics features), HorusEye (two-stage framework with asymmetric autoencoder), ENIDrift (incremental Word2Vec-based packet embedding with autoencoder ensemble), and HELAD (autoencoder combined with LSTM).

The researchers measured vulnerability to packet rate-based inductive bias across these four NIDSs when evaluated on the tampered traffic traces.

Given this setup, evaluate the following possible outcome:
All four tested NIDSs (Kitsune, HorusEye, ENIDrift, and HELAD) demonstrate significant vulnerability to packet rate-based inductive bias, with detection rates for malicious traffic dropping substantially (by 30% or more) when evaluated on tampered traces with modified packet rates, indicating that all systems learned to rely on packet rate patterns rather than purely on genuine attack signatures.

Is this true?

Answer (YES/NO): NO